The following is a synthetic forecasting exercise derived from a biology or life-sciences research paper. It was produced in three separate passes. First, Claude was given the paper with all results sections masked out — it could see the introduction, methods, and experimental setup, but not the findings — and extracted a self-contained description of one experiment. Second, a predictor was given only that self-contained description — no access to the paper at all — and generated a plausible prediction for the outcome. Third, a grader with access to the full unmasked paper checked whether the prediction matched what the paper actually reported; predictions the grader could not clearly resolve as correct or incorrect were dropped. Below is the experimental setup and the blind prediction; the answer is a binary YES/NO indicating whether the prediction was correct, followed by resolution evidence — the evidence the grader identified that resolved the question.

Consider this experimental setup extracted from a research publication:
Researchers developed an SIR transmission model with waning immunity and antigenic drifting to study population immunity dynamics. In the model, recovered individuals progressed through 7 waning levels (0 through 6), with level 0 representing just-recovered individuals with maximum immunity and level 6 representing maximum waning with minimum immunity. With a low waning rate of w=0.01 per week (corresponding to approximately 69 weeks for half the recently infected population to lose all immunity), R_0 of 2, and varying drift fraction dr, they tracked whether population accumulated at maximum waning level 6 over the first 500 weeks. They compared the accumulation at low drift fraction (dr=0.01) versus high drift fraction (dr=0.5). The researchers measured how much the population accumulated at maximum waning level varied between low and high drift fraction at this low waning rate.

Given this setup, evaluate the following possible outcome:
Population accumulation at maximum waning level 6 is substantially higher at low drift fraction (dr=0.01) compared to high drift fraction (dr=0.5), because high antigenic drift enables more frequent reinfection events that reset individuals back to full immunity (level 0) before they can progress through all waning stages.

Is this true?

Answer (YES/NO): NO